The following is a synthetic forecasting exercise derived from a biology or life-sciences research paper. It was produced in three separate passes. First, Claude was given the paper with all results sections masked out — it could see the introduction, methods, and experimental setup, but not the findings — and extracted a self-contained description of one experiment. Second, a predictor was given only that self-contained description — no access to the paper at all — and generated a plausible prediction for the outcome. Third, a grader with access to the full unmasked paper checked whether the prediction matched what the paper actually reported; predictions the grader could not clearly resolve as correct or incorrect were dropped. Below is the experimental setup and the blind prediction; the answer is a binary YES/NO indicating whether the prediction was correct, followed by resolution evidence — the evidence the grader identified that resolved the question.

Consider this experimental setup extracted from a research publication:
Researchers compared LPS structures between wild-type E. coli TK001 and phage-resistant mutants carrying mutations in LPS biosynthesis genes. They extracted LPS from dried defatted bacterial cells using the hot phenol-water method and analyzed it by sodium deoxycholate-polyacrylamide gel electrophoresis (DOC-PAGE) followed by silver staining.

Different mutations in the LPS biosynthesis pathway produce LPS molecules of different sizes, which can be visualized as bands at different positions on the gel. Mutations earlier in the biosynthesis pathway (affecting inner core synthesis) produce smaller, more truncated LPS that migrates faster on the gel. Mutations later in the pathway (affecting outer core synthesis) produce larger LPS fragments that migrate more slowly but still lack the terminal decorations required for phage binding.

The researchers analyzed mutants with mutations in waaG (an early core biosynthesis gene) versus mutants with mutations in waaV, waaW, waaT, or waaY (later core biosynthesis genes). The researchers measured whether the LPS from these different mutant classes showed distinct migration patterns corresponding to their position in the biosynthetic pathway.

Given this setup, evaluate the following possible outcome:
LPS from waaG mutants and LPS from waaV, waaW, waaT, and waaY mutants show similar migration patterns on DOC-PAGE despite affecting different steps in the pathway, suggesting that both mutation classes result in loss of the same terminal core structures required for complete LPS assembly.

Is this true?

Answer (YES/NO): NO